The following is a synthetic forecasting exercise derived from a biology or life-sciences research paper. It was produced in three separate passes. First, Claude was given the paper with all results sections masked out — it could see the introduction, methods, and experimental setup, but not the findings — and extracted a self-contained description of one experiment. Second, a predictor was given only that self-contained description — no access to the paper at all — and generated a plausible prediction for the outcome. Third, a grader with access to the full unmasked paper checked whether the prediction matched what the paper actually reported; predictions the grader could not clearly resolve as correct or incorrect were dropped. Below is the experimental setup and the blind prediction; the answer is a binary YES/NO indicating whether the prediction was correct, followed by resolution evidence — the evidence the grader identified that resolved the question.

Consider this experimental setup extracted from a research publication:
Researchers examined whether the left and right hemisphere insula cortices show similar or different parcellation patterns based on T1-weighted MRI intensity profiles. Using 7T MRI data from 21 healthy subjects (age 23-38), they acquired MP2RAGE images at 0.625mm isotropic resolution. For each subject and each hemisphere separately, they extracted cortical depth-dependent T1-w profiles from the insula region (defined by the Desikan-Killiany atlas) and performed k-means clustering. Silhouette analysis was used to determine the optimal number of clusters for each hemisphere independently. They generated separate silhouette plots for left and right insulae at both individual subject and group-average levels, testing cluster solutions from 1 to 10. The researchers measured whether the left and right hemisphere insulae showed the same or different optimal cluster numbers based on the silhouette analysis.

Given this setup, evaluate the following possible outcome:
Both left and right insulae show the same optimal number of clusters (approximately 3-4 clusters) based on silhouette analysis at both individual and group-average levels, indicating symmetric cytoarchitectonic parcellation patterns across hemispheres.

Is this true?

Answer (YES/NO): NO